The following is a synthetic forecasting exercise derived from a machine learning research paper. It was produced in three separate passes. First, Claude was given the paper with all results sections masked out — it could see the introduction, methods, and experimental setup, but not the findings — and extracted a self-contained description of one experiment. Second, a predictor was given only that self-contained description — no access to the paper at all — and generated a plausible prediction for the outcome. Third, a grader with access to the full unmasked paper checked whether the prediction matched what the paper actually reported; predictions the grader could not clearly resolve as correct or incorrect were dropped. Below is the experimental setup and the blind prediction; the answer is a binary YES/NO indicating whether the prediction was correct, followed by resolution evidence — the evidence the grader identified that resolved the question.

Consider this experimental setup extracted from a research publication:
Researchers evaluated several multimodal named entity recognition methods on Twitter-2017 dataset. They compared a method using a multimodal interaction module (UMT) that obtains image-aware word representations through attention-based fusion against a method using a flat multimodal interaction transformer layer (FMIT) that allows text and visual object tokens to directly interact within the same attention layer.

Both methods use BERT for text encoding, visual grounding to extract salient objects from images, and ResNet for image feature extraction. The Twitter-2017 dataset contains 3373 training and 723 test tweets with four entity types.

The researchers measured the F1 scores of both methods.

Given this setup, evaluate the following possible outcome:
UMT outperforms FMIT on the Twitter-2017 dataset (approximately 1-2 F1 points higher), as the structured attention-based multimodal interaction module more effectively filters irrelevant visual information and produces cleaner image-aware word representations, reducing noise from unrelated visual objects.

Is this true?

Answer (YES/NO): NO